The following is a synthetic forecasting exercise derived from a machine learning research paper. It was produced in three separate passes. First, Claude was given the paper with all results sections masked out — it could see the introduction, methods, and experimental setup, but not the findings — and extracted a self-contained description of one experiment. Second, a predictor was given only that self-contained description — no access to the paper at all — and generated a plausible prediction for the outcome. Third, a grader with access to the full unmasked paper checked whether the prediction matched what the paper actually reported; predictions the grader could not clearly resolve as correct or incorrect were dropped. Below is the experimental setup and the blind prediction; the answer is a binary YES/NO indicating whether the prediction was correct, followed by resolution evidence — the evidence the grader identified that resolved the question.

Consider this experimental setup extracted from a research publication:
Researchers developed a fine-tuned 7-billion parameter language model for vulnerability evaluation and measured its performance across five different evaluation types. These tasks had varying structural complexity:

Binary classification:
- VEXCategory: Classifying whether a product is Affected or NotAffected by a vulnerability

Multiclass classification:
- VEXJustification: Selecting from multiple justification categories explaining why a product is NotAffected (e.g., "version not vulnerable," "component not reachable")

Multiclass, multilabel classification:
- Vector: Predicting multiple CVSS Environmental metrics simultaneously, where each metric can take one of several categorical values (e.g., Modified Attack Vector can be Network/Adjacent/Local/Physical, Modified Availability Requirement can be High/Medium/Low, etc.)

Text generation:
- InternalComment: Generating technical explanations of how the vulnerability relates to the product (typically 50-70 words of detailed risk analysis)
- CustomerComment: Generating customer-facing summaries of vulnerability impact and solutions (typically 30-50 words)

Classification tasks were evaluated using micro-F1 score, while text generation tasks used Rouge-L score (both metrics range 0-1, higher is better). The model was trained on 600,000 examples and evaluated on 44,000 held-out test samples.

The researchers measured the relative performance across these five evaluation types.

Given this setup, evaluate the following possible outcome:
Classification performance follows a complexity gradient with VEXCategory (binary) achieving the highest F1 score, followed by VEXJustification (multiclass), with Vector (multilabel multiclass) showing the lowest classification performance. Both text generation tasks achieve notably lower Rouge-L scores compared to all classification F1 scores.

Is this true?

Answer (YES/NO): NO